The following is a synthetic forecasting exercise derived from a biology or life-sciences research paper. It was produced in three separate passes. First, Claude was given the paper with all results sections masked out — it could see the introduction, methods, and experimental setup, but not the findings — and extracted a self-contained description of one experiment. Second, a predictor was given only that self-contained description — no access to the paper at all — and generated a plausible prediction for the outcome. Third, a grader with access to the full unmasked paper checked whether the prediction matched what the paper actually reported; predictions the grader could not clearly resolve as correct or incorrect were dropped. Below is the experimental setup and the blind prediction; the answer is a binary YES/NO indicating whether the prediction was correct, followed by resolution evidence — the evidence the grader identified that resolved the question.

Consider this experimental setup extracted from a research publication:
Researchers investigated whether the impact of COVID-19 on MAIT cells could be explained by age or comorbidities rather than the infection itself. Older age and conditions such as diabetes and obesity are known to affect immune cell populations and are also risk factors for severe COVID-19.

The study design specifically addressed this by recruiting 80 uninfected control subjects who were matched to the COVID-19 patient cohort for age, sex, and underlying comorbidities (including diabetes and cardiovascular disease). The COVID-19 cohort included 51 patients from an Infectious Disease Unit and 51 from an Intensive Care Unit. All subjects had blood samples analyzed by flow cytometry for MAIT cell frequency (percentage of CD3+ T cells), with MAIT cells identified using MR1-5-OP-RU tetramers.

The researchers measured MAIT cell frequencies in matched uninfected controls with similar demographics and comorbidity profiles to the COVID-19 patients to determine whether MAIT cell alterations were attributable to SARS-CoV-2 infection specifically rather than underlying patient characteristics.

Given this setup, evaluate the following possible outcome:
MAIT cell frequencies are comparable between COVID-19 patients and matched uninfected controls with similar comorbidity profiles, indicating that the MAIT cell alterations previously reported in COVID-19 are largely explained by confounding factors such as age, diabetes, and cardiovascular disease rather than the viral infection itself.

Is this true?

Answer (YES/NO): NO